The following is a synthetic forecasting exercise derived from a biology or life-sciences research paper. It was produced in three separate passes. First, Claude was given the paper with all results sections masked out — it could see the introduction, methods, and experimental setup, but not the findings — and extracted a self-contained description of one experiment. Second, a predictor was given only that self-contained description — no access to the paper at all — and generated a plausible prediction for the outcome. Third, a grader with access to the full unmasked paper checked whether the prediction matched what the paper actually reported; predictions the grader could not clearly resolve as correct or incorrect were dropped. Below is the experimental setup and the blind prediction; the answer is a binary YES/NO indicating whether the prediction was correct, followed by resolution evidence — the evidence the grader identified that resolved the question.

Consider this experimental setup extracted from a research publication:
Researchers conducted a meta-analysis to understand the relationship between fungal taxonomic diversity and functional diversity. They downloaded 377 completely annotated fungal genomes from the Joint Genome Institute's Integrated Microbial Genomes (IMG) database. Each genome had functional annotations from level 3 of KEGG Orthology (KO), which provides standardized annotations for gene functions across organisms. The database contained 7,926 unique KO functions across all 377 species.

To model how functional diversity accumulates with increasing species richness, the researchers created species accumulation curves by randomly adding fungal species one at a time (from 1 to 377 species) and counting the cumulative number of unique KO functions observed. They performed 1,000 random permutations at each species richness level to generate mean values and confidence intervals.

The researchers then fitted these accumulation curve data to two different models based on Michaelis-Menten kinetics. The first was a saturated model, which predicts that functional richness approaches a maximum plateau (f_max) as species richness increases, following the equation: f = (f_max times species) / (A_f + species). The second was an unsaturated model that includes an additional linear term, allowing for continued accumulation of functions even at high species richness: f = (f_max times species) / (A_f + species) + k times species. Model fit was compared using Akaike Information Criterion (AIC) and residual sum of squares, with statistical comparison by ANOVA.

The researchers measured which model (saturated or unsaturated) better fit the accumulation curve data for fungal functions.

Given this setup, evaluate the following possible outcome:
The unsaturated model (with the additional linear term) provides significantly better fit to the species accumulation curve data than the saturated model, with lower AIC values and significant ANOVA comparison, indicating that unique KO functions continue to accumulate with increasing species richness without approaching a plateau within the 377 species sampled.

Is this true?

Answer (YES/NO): YES